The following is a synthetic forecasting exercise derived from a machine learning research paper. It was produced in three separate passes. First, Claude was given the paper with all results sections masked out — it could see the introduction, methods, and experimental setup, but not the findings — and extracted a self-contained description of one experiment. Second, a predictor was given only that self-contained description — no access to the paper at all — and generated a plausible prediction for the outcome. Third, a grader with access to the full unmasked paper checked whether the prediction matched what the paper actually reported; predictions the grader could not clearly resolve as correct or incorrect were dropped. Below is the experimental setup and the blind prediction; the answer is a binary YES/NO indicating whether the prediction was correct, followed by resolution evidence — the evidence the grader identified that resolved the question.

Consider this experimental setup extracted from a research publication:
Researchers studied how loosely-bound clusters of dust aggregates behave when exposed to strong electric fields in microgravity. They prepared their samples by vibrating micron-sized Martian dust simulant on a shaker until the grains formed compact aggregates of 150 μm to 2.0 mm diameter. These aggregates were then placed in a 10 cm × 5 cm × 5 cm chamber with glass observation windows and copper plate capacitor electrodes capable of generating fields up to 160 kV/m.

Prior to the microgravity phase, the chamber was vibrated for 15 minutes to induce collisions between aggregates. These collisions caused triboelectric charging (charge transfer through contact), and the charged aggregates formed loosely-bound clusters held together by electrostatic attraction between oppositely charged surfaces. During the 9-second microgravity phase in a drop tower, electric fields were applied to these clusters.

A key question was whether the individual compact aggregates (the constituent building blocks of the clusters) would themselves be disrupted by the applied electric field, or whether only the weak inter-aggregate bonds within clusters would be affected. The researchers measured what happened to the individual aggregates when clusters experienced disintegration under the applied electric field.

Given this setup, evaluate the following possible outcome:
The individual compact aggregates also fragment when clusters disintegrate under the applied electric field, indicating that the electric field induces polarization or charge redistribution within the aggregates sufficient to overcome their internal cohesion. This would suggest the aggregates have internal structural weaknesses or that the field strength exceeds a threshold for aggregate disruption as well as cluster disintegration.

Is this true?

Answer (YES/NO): NO